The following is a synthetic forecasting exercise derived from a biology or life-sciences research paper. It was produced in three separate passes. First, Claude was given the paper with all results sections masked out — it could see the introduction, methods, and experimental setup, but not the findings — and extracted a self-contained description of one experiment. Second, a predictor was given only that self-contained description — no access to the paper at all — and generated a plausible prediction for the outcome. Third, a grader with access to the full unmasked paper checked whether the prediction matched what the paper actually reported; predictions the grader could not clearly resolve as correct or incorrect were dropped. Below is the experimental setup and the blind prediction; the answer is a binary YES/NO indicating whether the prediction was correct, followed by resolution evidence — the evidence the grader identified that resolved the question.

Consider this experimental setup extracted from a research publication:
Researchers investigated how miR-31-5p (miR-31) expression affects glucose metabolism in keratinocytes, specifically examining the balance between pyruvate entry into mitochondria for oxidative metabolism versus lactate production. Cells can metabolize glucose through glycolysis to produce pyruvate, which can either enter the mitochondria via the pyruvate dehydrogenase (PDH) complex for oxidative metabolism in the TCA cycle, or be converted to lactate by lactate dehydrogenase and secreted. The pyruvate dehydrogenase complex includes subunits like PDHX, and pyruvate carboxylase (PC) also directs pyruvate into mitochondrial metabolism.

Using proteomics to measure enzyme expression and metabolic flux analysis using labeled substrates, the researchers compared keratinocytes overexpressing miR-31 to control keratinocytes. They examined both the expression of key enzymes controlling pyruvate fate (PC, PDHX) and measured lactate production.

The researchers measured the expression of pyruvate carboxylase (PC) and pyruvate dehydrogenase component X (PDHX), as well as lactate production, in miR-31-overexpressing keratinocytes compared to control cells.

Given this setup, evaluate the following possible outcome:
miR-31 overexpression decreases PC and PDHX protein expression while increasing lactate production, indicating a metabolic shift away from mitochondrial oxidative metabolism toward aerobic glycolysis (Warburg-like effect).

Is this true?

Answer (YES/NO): NO